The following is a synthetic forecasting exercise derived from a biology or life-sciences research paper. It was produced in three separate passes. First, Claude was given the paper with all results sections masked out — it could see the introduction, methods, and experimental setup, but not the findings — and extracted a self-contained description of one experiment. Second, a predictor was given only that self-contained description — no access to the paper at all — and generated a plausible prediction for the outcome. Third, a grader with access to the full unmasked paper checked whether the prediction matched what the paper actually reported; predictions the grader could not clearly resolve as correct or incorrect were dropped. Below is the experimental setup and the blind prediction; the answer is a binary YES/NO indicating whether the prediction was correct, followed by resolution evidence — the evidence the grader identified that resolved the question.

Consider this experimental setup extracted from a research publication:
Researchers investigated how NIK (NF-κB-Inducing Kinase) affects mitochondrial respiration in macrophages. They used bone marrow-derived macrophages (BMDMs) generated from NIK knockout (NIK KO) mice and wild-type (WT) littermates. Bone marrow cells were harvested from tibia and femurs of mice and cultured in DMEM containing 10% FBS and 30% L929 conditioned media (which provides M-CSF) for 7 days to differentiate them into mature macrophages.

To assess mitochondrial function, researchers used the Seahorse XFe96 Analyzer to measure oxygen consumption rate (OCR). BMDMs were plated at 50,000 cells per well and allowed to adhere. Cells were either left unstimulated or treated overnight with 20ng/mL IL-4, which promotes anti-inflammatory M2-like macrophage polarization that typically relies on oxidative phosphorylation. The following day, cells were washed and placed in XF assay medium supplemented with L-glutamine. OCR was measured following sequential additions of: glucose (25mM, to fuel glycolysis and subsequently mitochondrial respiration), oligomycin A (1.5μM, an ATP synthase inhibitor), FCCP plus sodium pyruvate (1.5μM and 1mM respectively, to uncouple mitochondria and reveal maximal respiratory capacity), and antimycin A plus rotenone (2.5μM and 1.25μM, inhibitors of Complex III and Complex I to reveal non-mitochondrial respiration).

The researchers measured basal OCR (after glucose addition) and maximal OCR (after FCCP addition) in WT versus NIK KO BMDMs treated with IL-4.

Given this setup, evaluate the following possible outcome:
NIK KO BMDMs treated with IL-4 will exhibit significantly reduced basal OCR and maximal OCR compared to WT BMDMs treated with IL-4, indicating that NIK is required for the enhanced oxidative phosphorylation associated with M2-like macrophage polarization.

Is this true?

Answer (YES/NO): YES